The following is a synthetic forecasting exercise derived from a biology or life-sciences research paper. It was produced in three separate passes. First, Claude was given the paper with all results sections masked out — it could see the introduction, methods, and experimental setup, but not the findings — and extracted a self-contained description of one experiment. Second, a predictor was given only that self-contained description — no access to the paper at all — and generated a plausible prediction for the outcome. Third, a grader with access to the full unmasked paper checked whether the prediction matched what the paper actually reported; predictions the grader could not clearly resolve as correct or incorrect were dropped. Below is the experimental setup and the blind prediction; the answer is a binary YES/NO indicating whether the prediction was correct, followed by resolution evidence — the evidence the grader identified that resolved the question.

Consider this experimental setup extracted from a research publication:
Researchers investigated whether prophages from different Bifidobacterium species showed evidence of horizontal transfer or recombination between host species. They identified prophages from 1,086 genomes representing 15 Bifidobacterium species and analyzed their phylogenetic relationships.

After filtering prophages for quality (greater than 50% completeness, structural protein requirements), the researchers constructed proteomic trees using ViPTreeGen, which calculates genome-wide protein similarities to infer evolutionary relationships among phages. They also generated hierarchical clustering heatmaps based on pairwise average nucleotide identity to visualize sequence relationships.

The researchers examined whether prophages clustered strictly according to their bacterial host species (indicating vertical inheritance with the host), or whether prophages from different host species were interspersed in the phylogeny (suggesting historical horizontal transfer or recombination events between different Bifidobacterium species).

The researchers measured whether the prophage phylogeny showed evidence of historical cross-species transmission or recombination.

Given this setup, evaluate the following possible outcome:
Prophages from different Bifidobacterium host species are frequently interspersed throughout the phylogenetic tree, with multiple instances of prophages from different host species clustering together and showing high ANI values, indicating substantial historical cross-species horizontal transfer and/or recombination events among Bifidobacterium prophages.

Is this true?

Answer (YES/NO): YES